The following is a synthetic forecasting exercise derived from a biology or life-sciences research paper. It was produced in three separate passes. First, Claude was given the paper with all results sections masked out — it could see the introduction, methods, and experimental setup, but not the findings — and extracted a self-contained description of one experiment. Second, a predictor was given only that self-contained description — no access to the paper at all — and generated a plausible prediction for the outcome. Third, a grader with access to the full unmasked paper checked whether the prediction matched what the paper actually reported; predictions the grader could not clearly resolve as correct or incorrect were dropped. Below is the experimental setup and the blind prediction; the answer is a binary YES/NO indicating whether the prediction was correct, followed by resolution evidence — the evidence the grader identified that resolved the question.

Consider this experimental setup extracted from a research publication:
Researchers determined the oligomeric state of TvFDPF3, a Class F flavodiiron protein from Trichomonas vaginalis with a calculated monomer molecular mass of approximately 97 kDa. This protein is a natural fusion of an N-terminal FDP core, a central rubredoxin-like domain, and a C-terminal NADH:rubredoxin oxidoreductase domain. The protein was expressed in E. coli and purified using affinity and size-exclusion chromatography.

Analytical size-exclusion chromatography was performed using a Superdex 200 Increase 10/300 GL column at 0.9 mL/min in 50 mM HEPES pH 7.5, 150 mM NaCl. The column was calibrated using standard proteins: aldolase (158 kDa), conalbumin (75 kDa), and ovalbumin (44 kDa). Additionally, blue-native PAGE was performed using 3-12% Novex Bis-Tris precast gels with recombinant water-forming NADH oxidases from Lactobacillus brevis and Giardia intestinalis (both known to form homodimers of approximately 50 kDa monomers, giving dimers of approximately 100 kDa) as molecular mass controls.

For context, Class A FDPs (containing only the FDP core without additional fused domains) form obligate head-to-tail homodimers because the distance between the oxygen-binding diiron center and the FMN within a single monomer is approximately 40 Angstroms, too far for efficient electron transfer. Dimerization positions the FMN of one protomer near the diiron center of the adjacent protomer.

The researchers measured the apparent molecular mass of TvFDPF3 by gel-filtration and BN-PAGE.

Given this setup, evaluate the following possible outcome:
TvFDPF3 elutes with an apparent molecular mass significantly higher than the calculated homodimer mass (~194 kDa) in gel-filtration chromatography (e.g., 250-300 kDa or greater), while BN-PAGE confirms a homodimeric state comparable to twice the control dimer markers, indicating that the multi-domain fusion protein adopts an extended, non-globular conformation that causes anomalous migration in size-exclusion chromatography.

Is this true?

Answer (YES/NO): NO